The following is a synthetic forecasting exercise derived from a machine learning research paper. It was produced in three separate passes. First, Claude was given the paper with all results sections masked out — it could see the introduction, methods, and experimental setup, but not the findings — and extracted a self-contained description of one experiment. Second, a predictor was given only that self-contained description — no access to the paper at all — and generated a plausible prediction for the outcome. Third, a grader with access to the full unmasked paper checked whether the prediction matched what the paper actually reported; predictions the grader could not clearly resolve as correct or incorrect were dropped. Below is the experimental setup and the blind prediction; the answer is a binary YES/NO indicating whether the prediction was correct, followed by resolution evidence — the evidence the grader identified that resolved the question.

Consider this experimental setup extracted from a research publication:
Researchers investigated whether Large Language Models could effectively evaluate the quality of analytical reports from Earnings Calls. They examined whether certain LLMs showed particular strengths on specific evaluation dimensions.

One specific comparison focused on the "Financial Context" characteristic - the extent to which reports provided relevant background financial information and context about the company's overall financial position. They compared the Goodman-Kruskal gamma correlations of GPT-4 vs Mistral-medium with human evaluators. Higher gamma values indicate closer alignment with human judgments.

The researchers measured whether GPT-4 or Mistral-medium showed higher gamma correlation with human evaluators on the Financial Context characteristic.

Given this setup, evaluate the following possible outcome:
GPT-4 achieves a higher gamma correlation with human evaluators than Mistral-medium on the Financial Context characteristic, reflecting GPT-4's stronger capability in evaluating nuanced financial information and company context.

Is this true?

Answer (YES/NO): NO